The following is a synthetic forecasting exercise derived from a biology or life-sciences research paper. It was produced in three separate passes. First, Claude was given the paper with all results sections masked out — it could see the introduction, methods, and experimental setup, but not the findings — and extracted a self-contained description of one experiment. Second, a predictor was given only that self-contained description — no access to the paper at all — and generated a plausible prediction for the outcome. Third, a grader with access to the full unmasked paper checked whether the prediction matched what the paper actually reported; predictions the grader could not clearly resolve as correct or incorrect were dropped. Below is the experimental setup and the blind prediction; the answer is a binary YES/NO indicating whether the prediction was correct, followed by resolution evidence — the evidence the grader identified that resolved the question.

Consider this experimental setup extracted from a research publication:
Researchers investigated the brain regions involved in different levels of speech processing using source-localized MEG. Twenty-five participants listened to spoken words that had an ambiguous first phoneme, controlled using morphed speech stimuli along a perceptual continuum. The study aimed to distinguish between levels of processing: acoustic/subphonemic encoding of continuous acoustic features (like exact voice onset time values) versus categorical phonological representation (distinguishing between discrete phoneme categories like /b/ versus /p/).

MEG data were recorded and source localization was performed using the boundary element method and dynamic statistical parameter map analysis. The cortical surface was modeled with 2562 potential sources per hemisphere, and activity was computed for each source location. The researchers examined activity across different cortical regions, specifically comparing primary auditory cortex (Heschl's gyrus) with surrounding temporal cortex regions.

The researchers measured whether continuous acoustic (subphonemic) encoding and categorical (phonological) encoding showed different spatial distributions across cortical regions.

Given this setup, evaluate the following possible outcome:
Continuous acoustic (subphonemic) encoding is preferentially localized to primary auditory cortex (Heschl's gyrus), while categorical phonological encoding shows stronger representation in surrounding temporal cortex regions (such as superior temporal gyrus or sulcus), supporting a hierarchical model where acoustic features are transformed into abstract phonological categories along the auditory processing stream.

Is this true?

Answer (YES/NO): NO